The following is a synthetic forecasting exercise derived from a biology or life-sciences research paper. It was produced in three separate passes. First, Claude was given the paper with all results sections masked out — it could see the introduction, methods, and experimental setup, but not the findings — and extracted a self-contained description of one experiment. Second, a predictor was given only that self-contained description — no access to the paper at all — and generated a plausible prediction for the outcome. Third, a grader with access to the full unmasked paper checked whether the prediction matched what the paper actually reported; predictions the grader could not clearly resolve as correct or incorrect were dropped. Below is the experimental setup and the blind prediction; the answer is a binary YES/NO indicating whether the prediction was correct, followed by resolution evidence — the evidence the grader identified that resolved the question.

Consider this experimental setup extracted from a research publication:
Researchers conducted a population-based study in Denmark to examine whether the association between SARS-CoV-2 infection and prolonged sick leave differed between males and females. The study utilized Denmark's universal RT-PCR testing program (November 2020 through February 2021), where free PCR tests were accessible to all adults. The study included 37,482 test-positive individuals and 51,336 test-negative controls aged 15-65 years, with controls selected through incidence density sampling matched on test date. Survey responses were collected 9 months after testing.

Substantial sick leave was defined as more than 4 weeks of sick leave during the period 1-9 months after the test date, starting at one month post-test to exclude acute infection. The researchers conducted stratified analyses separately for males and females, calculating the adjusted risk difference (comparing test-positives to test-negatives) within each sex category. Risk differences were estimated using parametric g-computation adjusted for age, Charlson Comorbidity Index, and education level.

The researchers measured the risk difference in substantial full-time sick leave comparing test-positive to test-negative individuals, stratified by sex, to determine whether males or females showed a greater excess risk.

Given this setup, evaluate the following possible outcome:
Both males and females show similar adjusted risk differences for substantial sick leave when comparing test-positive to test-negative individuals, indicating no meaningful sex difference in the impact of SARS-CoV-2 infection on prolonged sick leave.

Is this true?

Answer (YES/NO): NO